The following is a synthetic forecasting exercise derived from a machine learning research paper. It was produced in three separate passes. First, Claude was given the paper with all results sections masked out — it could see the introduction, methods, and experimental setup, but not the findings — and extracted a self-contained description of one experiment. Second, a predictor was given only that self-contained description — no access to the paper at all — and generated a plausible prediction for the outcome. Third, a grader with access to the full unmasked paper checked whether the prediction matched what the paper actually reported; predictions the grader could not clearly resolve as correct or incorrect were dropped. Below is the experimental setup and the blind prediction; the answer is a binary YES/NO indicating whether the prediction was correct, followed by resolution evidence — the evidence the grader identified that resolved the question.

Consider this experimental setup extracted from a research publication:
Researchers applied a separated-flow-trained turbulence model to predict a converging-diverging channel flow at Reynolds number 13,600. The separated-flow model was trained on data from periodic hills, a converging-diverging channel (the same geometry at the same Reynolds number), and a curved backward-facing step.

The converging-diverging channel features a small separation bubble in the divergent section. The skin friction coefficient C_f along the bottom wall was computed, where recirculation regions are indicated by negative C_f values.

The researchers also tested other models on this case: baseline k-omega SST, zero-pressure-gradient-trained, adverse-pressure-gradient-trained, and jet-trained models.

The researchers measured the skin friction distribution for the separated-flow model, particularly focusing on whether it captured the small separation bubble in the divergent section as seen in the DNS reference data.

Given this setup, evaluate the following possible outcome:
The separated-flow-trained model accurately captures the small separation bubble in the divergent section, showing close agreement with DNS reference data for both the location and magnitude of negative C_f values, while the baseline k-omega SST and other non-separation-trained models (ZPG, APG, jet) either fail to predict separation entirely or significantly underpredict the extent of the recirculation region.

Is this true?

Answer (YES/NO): NO